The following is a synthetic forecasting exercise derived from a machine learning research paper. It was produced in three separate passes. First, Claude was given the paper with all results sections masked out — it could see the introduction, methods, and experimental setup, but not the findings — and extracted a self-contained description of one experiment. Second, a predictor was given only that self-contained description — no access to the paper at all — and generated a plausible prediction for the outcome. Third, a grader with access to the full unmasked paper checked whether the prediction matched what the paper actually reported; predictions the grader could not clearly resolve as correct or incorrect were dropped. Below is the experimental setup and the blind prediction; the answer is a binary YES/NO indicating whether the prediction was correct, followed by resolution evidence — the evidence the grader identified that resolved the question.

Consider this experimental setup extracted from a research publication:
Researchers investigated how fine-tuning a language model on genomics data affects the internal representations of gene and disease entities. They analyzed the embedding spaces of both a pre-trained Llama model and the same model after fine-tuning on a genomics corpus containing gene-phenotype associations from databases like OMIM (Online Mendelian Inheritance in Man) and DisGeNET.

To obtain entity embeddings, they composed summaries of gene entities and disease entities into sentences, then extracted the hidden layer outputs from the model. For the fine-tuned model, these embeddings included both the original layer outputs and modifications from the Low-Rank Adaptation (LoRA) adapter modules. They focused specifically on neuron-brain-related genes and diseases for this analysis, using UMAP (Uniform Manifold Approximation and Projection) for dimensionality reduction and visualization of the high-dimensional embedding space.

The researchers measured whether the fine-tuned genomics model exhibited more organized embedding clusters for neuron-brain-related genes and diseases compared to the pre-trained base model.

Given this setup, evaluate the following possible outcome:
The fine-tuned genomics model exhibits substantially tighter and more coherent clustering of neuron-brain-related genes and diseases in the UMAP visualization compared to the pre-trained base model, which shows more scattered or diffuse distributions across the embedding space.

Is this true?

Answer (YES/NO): YES